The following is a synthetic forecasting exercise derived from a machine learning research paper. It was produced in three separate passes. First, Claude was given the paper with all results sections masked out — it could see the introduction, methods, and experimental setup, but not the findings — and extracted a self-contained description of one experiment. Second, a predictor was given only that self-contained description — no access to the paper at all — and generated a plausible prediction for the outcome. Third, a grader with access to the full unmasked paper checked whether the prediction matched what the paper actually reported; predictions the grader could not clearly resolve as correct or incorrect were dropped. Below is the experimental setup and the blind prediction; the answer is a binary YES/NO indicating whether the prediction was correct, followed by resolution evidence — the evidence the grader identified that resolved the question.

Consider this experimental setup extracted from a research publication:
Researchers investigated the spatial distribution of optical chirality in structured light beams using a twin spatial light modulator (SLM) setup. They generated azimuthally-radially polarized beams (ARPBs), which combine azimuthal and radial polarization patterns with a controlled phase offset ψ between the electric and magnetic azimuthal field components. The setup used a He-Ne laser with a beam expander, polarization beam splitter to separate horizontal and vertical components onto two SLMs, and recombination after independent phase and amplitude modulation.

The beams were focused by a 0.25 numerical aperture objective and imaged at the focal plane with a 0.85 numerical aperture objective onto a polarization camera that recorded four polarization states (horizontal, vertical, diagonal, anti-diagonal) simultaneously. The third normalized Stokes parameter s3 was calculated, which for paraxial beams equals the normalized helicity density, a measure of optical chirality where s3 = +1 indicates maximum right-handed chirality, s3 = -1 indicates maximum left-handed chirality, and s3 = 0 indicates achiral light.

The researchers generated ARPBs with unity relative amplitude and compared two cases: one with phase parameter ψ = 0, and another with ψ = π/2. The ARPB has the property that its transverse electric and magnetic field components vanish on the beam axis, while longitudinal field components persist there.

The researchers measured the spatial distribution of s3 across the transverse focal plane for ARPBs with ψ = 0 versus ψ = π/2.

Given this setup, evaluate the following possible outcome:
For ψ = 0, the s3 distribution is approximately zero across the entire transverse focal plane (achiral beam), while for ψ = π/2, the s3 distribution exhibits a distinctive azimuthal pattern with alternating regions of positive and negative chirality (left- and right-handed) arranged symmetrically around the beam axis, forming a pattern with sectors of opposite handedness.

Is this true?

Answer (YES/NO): NO